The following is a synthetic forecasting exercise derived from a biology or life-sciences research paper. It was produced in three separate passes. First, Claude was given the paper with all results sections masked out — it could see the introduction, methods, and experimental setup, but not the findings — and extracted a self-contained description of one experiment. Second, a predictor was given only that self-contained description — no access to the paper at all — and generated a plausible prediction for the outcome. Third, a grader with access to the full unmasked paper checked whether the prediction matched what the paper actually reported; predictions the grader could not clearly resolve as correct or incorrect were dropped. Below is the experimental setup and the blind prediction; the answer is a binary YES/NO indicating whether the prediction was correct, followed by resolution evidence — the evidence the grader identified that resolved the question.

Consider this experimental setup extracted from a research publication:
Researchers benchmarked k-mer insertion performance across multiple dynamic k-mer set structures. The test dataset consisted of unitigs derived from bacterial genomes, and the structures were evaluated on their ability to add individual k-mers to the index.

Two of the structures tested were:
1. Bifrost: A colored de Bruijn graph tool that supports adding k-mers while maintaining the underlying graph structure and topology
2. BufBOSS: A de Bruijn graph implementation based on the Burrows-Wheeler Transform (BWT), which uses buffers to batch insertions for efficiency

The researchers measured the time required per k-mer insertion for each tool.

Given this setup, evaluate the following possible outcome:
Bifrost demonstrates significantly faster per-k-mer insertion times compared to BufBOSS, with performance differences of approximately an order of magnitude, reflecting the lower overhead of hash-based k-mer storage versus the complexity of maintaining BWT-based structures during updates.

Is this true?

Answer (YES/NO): YES